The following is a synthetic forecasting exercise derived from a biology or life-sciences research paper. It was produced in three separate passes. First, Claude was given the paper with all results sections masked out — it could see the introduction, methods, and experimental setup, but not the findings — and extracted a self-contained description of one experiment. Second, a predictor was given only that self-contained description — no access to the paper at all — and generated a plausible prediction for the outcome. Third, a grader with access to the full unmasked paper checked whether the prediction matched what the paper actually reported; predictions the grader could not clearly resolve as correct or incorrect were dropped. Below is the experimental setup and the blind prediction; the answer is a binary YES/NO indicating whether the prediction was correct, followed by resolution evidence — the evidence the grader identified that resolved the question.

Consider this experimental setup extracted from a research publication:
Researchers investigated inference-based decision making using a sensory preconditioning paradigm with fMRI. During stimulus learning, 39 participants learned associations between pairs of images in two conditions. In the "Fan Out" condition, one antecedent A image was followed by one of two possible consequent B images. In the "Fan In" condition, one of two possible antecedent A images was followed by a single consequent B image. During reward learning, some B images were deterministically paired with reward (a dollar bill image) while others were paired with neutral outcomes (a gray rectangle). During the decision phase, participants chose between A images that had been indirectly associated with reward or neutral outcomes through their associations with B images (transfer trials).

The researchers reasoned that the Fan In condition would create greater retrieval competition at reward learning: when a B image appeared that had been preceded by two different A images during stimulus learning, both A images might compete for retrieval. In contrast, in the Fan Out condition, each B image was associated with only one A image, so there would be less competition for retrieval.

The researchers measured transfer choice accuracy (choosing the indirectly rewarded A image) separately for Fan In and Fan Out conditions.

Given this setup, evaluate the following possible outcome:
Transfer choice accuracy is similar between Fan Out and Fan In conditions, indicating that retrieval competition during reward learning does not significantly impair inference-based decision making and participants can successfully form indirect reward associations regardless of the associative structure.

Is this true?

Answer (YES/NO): YES